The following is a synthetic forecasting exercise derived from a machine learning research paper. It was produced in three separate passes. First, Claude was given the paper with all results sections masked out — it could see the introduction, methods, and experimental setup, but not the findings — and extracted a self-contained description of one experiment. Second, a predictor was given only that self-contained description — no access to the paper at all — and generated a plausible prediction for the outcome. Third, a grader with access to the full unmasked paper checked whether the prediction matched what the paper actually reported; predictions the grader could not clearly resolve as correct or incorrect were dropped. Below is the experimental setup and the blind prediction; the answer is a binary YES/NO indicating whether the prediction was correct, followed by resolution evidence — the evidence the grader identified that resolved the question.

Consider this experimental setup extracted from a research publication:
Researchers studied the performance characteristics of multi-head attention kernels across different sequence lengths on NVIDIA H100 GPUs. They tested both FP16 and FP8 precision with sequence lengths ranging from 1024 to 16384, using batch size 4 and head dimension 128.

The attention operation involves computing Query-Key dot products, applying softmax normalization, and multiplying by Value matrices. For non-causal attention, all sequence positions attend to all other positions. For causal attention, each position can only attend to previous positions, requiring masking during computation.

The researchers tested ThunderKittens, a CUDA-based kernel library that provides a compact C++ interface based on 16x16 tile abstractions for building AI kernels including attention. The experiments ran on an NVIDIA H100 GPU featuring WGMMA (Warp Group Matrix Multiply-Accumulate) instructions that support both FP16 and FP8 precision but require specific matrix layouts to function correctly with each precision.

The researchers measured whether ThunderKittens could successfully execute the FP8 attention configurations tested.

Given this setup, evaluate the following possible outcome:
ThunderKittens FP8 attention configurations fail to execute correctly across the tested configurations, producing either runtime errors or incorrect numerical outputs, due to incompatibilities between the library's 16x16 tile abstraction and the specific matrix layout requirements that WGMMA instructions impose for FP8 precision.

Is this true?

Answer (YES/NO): YES